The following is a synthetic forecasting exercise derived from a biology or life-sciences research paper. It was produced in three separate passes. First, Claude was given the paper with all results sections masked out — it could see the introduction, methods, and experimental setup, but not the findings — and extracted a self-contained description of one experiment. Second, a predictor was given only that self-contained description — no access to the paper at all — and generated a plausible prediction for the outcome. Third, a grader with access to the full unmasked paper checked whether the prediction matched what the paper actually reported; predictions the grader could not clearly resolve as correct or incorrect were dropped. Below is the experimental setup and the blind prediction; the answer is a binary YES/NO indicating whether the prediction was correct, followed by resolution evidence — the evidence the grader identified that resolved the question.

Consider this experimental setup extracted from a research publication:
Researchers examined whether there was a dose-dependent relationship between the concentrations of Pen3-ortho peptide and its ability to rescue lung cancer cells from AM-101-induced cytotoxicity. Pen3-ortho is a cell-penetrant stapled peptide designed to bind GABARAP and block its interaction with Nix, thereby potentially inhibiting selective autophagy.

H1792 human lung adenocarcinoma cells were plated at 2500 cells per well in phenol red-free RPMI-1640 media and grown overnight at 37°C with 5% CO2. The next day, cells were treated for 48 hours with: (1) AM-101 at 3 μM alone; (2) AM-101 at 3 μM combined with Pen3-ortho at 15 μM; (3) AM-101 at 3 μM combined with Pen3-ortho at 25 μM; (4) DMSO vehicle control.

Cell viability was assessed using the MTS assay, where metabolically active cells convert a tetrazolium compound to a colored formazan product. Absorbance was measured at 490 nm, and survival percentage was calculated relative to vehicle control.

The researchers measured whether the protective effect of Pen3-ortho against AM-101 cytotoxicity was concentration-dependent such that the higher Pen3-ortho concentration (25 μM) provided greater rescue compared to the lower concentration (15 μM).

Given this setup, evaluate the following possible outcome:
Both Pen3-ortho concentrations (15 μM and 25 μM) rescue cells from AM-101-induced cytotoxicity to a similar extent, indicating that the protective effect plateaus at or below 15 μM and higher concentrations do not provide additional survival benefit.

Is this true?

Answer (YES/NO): NO